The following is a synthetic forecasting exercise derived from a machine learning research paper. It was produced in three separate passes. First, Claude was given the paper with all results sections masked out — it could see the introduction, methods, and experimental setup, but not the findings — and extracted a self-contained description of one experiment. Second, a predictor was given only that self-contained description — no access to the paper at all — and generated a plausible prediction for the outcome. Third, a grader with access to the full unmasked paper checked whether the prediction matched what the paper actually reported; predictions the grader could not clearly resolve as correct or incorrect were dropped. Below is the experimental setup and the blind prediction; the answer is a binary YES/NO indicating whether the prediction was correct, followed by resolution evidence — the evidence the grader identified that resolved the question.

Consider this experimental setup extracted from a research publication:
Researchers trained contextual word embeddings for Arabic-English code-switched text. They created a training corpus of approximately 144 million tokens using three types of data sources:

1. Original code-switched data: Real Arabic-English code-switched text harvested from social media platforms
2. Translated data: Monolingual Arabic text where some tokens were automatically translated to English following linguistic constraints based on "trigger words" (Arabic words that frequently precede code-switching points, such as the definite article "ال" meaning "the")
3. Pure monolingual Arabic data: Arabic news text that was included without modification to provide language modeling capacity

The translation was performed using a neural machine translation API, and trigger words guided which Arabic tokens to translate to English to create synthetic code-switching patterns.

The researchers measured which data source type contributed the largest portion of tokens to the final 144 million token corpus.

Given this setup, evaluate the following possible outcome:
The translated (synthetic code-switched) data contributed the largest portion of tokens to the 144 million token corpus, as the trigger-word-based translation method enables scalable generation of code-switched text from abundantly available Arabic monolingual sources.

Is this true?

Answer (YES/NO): NO